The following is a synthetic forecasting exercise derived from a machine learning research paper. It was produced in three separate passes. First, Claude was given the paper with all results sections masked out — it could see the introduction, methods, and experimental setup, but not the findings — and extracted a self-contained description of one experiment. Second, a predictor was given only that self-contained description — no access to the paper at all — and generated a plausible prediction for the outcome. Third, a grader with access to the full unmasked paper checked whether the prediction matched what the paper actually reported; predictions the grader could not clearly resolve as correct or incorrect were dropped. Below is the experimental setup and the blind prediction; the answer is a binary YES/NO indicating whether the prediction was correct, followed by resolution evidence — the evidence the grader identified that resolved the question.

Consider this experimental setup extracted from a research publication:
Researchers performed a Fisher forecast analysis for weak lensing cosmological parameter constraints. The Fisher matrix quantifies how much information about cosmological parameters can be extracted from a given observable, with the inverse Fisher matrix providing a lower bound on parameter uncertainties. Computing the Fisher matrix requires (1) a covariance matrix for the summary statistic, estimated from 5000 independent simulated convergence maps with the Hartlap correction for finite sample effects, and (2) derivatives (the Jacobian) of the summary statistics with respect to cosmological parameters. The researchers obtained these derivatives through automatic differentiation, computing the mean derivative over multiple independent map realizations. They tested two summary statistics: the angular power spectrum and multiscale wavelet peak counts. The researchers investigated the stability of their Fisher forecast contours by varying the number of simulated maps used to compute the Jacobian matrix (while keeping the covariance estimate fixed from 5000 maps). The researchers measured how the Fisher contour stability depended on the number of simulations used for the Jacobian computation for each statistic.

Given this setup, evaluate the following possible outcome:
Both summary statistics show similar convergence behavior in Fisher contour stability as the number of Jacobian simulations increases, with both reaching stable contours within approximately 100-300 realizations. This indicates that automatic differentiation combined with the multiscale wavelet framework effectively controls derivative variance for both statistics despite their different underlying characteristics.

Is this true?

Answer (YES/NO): NO